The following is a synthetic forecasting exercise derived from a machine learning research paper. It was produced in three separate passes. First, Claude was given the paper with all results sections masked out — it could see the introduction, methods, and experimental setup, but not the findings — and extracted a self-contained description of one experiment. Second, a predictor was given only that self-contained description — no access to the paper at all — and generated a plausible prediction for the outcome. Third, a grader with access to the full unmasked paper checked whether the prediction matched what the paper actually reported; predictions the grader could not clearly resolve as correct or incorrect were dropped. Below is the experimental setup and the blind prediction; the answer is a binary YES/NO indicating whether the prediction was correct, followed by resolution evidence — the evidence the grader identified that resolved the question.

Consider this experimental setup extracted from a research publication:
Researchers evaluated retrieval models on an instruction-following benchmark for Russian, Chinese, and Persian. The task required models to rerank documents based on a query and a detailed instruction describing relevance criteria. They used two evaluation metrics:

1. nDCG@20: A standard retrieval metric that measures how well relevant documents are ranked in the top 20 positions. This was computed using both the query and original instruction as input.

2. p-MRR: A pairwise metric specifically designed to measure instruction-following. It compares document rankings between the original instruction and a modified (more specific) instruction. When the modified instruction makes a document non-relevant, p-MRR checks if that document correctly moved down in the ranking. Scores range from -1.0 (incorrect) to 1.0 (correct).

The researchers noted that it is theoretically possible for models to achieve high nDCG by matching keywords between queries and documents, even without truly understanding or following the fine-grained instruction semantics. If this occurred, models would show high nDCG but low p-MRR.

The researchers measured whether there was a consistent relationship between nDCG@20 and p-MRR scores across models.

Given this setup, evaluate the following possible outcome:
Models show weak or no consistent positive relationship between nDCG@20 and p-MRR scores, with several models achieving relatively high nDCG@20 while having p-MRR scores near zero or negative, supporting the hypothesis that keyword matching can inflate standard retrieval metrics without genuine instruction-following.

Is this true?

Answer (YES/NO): YES